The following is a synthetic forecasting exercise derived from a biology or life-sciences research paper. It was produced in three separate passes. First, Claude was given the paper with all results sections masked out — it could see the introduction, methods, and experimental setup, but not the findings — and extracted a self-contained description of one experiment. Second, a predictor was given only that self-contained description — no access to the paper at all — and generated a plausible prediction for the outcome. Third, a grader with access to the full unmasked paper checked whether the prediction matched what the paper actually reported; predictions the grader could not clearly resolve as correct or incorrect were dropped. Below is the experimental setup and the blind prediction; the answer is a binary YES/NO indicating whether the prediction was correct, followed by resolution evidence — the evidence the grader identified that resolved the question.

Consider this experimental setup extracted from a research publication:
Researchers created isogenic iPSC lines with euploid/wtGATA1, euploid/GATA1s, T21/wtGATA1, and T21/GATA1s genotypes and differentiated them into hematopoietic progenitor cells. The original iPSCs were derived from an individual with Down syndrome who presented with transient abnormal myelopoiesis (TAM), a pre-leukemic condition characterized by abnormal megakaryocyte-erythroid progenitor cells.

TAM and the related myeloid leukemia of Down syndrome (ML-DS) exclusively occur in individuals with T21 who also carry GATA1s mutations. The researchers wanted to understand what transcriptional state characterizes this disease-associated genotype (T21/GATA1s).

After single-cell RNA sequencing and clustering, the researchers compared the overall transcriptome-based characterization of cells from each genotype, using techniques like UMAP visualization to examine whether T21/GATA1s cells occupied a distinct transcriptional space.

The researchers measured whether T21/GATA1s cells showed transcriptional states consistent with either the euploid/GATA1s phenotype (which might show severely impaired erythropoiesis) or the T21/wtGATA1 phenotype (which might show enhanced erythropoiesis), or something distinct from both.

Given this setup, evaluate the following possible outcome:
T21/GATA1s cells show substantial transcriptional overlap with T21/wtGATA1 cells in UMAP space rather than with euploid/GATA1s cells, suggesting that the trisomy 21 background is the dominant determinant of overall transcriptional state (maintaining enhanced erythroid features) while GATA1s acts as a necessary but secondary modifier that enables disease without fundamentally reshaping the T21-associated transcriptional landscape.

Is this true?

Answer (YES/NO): NO